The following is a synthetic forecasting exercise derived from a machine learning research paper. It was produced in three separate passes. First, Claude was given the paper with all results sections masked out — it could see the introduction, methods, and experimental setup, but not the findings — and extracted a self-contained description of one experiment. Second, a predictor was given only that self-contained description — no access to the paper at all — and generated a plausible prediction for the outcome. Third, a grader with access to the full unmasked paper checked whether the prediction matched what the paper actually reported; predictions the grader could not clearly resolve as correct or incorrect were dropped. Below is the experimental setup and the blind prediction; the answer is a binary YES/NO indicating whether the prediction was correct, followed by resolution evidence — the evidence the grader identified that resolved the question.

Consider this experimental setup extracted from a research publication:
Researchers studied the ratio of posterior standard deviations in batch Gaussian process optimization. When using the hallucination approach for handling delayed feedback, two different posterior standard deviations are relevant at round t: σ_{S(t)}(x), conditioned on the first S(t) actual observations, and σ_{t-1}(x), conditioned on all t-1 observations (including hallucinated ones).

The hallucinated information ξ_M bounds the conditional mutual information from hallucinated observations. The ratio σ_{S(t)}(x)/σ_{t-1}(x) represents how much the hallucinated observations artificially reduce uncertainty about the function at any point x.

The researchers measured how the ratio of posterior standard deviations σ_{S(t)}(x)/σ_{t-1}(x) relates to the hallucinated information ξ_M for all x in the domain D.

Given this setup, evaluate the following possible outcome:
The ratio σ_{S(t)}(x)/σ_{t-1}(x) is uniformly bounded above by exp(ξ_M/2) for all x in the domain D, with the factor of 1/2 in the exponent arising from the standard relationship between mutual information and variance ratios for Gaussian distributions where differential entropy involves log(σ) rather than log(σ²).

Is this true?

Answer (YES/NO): NO